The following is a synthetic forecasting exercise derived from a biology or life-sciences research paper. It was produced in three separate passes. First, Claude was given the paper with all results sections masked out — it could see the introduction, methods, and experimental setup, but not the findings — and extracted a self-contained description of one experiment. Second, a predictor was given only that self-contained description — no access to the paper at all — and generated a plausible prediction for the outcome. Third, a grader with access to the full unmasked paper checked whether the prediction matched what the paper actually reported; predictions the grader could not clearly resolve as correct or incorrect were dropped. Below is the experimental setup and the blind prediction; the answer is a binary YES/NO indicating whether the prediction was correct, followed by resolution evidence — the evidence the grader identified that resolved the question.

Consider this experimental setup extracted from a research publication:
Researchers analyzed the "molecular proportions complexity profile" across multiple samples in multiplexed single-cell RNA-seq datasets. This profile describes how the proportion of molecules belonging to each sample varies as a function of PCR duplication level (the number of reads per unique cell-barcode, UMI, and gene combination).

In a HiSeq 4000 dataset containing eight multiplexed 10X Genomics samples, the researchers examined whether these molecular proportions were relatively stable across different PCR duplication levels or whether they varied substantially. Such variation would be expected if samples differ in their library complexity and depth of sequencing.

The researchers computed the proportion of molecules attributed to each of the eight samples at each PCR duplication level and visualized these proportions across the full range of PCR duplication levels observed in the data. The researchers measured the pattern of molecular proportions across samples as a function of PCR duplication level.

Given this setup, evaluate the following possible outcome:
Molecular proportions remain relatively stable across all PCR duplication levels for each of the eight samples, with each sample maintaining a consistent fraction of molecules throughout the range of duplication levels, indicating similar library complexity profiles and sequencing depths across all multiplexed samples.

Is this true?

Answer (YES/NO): NO